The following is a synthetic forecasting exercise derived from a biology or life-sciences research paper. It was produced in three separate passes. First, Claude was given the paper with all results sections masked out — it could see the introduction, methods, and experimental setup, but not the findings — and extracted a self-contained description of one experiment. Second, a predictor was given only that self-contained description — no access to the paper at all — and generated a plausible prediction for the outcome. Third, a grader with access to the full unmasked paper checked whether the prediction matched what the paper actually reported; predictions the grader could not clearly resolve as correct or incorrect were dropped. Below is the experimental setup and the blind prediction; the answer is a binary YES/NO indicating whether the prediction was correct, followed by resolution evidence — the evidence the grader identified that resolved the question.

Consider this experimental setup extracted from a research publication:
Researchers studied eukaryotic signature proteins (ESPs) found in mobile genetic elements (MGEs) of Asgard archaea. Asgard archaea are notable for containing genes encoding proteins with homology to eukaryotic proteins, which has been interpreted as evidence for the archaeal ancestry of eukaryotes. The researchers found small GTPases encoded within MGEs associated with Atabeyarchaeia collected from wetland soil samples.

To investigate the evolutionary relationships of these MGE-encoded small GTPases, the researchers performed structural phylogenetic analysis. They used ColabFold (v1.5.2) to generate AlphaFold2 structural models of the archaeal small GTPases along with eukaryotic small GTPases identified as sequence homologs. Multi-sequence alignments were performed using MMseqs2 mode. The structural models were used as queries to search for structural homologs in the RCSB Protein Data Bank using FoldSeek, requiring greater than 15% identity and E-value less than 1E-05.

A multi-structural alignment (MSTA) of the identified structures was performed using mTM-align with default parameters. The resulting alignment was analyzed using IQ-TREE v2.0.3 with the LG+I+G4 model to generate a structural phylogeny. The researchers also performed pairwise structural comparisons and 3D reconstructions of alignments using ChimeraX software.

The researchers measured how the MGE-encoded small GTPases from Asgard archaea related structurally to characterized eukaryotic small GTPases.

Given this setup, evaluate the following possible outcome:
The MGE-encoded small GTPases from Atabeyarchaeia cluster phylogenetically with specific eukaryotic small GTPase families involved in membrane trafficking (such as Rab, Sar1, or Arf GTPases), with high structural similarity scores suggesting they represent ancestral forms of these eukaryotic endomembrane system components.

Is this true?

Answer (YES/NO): NO